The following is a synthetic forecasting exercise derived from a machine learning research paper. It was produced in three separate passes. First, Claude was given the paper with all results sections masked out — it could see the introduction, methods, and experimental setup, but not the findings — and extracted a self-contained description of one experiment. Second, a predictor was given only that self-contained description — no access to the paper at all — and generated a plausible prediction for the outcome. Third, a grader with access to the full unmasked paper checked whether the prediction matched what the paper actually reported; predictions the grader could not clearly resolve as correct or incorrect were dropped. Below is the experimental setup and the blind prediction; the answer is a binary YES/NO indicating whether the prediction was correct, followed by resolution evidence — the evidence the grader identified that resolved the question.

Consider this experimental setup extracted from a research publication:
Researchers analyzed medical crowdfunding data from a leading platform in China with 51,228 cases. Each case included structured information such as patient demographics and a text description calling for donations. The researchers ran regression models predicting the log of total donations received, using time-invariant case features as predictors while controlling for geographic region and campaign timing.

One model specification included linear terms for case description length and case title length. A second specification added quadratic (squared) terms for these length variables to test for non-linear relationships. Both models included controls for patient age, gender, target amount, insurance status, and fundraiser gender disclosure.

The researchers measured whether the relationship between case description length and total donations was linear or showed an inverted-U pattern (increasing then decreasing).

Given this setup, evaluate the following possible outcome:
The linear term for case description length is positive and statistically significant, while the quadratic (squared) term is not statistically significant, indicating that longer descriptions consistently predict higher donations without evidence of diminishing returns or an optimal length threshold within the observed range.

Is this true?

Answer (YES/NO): NO